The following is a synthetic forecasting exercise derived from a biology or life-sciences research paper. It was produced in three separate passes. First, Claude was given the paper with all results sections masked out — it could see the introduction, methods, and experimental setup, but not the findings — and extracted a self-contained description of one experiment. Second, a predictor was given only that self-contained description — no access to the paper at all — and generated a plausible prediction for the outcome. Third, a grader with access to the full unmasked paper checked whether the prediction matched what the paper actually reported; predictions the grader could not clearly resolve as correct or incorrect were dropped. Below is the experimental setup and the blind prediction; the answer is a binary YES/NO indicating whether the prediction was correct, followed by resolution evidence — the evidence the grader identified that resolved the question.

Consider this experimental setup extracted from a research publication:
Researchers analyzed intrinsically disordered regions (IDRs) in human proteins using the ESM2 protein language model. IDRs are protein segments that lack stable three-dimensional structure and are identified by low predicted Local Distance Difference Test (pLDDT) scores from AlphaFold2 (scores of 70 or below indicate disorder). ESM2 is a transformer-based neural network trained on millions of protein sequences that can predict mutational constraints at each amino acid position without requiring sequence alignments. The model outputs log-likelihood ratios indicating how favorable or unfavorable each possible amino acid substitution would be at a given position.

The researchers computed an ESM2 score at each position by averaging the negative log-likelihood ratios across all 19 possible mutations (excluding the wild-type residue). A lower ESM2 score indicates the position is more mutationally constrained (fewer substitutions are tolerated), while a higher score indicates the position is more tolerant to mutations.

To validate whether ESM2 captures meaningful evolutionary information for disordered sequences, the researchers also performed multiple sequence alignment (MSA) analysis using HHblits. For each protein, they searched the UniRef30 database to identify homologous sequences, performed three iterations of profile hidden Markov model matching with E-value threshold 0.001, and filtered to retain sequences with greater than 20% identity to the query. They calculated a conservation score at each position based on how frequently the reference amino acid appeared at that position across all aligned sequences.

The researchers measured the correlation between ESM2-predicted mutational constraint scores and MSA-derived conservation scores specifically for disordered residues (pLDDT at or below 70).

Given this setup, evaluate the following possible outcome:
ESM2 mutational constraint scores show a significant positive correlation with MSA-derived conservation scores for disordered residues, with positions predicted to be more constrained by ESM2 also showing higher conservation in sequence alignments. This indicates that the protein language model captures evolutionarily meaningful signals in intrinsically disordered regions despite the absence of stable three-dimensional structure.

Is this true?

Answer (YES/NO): YES